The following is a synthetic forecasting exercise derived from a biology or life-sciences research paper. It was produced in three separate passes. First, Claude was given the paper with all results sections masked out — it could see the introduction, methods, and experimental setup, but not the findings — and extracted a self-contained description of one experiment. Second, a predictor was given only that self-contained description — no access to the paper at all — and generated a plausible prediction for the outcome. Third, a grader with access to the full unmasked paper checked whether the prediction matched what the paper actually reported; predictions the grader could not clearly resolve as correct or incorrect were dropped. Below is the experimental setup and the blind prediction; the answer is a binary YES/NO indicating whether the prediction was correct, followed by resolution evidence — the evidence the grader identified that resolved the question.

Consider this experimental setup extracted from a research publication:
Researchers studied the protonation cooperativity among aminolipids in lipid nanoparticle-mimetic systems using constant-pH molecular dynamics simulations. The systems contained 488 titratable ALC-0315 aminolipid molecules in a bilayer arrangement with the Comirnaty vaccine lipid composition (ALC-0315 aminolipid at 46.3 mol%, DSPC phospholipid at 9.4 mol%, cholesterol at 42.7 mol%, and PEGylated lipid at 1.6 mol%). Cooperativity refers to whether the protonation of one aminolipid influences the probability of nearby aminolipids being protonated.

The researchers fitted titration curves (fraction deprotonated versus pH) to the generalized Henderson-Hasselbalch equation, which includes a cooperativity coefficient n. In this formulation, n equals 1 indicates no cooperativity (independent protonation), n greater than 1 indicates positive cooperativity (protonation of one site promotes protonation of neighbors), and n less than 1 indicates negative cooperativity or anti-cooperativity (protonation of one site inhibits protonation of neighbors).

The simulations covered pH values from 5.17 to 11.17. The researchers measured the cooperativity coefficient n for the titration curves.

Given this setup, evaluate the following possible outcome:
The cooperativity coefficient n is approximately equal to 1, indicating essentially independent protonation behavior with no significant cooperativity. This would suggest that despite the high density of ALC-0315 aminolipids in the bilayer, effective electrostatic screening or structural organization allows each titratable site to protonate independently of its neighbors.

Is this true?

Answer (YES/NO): NO